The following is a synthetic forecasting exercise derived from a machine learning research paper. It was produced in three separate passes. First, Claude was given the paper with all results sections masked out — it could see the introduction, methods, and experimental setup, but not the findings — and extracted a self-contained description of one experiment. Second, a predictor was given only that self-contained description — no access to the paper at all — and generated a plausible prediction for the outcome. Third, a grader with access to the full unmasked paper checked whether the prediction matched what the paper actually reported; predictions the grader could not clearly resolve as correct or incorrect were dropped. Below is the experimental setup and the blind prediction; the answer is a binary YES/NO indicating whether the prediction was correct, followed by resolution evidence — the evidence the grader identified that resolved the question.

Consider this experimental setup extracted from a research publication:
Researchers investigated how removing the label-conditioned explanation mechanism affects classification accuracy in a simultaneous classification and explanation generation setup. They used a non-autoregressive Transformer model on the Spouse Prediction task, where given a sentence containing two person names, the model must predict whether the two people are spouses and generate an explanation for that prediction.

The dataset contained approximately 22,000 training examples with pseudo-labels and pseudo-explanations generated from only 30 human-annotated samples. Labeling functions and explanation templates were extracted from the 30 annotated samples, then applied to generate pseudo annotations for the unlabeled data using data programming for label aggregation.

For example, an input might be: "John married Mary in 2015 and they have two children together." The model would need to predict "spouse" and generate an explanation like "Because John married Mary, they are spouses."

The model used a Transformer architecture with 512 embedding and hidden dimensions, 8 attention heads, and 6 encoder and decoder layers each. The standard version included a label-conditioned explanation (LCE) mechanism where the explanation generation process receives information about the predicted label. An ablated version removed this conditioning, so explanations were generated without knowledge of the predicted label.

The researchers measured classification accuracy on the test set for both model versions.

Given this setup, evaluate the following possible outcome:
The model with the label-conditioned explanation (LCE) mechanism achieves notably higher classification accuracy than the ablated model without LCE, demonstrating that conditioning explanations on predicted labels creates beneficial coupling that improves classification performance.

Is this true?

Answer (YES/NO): YES